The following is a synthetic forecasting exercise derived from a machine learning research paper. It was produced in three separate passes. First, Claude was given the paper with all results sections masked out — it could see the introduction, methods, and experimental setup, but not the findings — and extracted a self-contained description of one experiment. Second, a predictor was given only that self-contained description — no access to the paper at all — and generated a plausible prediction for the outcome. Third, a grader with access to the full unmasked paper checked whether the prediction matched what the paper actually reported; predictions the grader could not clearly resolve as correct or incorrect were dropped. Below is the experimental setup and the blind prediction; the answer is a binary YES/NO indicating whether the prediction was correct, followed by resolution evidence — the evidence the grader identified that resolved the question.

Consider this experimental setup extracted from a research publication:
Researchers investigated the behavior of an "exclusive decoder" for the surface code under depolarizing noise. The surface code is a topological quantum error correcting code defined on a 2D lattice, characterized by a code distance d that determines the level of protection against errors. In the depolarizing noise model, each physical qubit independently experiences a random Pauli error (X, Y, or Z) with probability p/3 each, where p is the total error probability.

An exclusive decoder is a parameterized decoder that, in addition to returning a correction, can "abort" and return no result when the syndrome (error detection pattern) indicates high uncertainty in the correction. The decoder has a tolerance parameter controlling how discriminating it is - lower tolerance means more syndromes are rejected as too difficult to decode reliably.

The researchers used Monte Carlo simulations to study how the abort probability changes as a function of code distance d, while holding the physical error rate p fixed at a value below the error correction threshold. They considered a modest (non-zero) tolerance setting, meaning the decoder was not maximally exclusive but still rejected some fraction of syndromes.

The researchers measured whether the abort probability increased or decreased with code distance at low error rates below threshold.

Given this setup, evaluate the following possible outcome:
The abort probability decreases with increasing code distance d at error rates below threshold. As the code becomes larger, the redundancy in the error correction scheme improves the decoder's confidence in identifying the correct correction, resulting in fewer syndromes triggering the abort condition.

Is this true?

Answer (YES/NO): YES